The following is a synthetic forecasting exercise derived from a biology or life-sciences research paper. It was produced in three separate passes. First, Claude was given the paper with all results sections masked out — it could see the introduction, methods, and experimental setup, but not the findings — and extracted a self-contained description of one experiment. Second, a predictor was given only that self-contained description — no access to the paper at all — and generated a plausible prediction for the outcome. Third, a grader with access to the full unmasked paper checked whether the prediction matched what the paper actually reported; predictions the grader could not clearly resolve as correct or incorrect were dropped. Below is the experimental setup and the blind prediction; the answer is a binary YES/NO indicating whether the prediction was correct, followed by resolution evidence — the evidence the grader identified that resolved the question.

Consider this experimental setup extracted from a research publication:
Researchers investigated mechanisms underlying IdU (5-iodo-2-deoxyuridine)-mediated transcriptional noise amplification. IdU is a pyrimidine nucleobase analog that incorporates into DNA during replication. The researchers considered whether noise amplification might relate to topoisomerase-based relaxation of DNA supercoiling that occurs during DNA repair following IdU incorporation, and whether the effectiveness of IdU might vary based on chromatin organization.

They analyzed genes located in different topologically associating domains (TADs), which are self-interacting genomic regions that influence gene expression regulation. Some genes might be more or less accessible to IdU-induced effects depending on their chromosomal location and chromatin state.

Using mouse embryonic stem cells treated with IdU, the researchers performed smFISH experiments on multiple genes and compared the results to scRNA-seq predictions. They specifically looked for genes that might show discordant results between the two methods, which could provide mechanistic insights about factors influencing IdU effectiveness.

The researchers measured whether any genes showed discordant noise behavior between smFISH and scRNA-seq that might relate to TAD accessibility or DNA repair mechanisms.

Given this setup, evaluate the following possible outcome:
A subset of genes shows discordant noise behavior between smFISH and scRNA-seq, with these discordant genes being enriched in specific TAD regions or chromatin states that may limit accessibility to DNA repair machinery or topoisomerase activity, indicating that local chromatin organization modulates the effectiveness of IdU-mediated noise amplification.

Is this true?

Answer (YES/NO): NO